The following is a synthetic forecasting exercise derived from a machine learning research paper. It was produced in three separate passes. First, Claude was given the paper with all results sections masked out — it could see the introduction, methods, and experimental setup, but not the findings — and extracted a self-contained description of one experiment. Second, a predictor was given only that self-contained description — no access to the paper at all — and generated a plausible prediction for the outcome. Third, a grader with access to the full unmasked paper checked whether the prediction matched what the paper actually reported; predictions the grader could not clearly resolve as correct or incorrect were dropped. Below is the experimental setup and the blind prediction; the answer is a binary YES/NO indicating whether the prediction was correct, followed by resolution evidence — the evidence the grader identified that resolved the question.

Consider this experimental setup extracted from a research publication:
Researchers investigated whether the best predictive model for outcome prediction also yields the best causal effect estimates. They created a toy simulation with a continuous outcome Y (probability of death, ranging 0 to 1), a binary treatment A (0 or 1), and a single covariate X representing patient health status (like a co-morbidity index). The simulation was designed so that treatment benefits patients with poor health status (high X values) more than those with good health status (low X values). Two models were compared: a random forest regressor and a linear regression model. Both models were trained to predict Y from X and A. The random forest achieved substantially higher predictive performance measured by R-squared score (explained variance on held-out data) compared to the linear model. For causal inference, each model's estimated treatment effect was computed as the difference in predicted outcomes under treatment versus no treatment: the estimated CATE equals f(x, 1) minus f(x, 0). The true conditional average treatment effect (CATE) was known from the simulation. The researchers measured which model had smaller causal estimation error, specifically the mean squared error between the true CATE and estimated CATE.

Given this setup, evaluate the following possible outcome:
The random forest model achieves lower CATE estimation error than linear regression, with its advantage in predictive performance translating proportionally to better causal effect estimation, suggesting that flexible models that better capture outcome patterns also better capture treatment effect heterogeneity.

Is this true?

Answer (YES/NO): NO